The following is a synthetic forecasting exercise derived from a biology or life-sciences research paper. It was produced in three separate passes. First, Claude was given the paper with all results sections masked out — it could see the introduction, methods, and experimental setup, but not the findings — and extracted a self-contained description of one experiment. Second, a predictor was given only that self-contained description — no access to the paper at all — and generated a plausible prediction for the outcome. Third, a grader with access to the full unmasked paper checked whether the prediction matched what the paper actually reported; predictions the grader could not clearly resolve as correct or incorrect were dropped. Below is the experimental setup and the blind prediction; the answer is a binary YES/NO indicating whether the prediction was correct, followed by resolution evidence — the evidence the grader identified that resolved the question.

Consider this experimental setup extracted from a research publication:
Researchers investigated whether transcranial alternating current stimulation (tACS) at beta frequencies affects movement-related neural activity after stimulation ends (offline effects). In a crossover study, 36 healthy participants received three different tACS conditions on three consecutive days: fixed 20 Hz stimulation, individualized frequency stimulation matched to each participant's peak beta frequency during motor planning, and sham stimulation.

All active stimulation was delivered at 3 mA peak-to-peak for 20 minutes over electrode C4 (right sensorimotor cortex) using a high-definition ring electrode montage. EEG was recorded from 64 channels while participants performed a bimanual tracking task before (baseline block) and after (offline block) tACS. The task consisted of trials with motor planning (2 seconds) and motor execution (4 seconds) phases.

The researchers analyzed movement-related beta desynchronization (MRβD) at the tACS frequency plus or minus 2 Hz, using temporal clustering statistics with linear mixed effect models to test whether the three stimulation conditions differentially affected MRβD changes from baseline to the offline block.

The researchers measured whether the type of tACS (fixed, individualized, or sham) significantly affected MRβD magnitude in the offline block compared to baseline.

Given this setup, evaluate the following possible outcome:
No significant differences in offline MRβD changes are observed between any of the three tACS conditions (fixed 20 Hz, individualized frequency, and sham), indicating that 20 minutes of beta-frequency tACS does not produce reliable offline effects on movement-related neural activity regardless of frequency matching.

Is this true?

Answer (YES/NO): YES